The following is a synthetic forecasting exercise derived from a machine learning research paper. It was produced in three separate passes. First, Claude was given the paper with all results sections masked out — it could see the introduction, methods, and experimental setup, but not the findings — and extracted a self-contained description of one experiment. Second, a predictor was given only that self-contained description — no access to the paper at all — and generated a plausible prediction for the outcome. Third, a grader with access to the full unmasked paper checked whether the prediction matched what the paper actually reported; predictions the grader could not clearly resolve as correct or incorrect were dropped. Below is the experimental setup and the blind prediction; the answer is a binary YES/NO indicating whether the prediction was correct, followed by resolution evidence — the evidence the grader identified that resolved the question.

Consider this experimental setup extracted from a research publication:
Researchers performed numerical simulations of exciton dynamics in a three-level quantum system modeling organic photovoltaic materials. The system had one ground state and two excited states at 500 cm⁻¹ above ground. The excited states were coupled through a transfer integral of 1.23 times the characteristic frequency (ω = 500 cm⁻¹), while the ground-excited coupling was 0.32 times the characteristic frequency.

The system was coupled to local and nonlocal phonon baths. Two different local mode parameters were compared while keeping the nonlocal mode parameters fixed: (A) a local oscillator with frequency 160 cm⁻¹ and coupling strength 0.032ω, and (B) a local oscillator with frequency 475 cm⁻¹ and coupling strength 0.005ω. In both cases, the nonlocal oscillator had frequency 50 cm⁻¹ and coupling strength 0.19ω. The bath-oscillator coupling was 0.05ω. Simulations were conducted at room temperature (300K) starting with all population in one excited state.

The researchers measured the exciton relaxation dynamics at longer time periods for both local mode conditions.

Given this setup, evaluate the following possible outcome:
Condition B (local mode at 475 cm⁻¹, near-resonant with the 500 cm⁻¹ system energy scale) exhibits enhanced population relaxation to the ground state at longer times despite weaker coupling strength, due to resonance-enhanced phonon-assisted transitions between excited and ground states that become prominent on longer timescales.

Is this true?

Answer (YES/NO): NO